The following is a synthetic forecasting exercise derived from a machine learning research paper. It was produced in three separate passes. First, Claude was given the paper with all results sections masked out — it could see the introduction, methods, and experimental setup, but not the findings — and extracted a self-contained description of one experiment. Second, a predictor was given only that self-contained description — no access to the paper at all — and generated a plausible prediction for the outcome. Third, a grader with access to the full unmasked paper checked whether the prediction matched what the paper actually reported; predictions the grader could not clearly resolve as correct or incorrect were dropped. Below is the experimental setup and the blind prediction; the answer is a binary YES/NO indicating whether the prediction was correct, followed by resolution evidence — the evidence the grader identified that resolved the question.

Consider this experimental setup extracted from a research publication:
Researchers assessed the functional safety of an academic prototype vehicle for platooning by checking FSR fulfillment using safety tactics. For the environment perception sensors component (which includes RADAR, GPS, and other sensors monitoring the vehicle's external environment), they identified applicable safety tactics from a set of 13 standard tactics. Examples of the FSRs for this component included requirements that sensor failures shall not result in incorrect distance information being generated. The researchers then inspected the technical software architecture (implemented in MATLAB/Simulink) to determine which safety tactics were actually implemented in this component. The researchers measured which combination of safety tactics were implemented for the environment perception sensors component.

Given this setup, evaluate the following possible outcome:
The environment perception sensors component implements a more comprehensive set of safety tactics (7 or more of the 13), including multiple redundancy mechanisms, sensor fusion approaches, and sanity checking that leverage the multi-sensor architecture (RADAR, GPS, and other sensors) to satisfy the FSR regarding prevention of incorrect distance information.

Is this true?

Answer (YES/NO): NO